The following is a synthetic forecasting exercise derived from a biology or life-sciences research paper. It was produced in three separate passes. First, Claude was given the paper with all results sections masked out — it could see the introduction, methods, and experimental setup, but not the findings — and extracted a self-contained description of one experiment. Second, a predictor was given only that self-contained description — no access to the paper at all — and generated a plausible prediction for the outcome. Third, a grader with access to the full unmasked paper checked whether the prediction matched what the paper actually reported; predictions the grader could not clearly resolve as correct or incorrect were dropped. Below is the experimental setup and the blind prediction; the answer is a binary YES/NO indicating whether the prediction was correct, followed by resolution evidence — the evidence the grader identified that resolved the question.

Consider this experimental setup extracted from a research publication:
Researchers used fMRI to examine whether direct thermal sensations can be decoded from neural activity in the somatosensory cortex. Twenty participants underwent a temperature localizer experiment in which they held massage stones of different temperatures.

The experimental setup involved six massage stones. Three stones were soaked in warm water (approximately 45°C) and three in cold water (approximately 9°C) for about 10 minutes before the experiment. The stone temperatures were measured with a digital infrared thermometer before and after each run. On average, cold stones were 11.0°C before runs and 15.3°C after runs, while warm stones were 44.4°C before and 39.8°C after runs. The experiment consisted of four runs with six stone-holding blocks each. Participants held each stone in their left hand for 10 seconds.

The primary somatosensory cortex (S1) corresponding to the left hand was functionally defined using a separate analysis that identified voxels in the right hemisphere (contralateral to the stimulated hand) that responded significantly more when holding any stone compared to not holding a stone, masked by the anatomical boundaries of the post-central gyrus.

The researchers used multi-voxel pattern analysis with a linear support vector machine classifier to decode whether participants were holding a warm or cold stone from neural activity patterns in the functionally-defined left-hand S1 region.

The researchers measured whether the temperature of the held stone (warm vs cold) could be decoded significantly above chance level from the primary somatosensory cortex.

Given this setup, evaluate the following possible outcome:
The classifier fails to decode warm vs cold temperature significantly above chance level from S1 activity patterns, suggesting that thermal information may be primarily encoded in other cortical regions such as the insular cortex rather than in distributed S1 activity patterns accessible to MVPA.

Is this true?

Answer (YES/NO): NO